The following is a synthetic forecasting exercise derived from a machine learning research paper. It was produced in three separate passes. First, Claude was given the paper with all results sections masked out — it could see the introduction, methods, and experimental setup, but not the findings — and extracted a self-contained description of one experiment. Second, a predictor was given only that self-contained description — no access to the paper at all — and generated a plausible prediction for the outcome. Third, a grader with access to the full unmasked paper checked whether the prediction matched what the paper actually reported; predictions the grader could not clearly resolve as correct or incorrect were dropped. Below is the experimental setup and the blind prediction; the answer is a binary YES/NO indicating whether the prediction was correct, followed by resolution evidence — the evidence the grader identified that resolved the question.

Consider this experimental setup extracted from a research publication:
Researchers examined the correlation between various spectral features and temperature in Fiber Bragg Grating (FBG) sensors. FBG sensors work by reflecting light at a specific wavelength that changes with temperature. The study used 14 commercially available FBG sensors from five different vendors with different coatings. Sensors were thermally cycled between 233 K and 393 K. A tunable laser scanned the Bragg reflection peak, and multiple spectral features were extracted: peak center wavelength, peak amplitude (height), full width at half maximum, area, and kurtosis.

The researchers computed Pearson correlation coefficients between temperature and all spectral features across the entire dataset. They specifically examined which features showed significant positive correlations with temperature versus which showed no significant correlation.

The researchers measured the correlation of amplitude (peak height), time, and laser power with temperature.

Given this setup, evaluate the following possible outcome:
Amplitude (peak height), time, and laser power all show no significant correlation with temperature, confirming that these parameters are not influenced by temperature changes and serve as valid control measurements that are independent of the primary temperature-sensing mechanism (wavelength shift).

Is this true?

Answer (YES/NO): YES